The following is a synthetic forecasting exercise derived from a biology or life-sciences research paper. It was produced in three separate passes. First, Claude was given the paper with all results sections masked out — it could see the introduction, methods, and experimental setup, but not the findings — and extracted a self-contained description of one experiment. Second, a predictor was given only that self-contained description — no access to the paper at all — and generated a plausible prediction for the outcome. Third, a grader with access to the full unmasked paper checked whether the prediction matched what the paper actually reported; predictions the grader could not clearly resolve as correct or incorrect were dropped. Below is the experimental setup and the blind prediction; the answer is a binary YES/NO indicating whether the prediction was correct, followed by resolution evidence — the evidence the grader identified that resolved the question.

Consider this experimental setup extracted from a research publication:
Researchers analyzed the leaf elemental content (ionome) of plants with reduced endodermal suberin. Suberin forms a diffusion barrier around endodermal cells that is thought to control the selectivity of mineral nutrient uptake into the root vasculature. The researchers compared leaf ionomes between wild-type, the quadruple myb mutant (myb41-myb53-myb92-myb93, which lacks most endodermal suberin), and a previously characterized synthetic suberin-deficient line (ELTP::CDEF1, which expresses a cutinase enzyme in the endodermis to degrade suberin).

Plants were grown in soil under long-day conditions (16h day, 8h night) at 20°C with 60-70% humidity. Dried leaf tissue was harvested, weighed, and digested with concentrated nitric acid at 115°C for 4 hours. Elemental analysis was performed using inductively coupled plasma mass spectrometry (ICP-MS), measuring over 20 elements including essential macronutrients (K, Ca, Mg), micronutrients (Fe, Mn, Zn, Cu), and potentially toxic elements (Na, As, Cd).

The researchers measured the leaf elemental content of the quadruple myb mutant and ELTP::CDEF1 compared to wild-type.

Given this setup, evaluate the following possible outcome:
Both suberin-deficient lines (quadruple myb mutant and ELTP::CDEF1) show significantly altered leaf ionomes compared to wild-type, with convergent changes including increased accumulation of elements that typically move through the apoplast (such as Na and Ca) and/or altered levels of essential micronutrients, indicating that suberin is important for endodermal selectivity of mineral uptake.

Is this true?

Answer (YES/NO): YES